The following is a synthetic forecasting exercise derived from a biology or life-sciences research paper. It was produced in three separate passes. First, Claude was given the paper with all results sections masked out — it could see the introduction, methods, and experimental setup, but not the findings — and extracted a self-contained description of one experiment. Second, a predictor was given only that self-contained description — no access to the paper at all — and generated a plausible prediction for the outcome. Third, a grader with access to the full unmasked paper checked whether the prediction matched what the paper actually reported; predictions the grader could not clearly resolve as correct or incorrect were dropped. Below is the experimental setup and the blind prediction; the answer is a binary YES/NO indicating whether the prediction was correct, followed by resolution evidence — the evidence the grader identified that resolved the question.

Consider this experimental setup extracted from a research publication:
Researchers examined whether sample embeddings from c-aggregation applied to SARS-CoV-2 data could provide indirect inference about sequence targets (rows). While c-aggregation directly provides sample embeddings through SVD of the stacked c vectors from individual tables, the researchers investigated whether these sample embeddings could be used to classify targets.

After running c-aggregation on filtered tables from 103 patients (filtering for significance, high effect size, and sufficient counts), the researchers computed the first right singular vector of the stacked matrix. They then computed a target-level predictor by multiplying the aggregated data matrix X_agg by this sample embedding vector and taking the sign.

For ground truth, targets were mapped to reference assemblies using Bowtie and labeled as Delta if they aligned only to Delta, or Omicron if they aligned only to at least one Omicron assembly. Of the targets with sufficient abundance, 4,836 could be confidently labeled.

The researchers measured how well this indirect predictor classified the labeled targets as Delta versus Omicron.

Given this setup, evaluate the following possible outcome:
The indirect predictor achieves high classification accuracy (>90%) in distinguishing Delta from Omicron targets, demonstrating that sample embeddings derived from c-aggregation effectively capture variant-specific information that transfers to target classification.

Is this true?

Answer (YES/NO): NO